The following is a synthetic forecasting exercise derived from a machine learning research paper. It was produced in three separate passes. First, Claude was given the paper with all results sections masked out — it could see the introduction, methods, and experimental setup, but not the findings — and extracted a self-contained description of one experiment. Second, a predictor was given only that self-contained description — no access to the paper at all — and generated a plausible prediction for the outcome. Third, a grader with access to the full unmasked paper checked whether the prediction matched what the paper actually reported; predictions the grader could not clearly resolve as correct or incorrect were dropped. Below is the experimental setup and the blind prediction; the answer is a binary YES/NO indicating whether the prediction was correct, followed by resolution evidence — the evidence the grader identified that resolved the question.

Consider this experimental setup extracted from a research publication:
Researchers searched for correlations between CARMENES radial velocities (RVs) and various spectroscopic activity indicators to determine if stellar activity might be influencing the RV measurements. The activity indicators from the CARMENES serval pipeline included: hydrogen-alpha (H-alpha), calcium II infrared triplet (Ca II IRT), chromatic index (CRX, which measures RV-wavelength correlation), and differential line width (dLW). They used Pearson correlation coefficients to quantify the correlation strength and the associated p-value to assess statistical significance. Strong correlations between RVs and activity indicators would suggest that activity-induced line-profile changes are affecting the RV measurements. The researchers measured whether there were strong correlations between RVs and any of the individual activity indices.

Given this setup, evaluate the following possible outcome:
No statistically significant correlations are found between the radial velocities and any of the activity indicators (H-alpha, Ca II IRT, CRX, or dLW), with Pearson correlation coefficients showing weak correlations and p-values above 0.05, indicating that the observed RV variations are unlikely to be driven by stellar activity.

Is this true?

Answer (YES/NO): YES